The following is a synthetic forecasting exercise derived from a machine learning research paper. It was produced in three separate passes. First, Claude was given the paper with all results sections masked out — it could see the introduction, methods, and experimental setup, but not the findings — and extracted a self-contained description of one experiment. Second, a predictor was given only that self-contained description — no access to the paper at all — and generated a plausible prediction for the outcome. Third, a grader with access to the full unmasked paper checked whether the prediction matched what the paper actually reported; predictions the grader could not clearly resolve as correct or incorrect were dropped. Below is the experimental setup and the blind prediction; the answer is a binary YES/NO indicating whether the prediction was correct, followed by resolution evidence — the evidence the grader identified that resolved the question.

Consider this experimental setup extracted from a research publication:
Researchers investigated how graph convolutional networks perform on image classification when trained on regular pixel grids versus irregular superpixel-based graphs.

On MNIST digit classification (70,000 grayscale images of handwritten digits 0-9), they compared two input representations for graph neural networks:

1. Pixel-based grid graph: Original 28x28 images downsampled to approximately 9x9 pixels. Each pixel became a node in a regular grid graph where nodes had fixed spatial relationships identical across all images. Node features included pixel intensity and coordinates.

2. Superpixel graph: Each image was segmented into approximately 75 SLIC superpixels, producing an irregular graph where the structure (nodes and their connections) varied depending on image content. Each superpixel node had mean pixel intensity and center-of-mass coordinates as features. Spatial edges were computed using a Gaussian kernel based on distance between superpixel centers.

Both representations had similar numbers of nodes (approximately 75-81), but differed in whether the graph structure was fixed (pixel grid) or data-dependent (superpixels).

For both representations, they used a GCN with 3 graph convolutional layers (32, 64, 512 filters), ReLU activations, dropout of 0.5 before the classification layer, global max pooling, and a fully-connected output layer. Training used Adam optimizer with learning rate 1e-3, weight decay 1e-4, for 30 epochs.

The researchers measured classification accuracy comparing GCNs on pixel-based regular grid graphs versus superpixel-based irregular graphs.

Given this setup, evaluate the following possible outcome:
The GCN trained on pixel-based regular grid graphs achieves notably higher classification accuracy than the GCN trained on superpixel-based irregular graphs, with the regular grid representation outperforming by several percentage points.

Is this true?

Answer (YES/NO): NO